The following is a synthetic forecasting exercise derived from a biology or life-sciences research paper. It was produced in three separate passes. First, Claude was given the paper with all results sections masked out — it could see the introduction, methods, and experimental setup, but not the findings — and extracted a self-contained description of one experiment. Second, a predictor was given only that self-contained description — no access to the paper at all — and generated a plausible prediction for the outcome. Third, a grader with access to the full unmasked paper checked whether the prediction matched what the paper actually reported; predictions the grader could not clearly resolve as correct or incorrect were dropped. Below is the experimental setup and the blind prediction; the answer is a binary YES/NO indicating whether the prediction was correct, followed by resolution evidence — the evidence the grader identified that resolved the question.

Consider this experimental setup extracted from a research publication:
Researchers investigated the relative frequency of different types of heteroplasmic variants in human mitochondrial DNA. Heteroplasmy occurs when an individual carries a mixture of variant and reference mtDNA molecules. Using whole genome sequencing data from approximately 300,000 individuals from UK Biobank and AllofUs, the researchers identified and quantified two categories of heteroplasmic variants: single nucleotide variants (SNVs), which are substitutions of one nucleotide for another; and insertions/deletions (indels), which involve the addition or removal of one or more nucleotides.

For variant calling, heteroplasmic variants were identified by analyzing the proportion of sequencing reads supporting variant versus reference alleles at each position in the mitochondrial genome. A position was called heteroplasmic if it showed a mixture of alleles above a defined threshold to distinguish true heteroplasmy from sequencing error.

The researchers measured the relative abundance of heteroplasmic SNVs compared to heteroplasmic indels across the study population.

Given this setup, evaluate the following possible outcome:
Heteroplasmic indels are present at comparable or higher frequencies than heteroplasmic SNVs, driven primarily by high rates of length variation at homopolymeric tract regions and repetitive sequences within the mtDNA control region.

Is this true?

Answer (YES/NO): YES